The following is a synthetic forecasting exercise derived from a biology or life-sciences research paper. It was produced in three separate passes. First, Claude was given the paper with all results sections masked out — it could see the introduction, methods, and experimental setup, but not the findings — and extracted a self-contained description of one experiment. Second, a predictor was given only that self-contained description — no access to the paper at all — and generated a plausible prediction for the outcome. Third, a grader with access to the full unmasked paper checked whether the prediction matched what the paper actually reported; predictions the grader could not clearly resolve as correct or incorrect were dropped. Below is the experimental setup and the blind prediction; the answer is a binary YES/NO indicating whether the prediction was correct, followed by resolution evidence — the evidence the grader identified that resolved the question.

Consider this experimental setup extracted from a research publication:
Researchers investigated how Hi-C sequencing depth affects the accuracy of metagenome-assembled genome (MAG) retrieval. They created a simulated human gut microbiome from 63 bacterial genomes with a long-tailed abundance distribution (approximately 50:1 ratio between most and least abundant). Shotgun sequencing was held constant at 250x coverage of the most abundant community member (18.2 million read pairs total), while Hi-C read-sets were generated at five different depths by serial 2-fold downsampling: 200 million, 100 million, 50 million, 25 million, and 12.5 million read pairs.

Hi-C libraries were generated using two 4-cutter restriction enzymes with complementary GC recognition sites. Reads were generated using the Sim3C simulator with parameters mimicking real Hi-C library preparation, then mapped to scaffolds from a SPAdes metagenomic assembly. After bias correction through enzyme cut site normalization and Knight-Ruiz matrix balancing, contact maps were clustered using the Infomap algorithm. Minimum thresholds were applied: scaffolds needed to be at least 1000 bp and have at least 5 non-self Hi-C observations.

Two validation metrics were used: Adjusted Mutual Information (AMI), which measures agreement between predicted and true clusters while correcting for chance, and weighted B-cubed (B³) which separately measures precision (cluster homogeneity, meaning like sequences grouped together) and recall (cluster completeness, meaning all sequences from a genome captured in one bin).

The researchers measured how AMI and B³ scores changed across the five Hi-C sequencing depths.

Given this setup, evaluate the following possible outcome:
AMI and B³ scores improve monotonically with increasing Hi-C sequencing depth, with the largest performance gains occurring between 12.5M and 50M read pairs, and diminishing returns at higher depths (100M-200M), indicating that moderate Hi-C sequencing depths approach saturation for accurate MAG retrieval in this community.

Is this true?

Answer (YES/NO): NO